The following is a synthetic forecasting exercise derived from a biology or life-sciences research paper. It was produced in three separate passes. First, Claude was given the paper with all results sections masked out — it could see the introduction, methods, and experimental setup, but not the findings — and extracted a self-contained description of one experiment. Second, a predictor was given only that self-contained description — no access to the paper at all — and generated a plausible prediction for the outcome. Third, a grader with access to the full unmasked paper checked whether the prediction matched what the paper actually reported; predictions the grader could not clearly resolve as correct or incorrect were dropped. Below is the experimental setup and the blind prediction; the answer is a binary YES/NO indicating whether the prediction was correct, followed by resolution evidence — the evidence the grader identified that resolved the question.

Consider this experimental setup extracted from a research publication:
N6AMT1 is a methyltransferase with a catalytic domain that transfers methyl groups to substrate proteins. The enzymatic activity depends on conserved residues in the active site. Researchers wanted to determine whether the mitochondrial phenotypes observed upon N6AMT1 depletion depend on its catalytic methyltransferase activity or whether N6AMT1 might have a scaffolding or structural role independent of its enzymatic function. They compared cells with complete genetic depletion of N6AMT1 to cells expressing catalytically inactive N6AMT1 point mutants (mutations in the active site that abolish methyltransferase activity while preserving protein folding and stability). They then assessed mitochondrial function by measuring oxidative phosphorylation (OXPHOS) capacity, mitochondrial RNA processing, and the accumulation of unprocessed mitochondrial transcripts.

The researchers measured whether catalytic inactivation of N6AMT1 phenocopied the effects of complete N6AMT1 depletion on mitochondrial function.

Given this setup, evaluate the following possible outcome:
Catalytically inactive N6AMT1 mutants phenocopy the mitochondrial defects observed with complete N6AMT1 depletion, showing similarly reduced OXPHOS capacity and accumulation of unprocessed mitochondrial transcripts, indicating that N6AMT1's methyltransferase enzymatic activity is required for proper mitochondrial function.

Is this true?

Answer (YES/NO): YES